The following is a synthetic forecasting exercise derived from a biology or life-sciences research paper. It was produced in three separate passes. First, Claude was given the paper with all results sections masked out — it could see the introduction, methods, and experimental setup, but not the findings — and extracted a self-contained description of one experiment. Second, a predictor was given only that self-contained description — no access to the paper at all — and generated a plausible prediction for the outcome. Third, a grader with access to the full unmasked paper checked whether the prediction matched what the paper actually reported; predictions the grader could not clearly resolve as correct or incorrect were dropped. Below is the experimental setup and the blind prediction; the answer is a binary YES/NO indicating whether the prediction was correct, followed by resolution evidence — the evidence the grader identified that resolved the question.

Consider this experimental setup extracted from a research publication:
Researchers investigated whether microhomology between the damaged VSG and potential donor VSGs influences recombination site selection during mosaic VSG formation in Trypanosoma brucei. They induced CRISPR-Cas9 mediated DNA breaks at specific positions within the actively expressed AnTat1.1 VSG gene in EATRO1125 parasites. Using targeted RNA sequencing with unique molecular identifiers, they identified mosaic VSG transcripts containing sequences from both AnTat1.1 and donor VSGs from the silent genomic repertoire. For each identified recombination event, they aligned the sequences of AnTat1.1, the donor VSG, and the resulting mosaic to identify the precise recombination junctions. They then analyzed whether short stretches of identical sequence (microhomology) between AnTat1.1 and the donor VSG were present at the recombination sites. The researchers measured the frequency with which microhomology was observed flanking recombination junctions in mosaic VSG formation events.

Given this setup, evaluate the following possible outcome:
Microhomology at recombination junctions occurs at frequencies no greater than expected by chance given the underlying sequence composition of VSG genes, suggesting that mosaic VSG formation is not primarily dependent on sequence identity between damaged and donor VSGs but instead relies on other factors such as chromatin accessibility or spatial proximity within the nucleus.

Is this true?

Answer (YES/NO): NO